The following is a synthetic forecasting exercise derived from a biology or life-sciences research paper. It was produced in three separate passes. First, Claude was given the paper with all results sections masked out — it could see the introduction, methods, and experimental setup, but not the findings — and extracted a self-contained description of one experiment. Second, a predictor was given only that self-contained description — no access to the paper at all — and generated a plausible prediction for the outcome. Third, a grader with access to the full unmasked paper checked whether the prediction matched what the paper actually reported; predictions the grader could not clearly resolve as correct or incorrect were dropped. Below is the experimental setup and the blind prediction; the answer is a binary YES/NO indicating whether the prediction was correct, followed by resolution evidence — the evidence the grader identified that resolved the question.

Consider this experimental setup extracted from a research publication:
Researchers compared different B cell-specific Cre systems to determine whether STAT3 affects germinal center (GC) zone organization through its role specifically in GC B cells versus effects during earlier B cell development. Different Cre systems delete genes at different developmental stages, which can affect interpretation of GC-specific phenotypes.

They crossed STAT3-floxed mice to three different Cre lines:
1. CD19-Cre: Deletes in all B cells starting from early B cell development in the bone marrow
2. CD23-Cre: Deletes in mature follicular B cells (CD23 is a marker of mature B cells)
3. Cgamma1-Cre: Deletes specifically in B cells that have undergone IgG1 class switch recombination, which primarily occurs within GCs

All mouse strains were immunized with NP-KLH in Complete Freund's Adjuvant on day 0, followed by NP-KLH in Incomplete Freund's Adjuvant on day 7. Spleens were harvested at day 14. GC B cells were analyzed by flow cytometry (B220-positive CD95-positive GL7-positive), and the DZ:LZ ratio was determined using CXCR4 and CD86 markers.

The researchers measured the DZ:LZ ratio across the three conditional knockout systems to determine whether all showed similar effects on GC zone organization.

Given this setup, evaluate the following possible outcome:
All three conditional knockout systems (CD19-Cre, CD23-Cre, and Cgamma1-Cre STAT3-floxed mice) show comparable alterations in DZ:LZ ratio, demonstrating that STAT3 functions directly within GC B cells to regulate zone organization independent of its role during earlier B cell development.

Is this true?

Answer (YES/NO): YES